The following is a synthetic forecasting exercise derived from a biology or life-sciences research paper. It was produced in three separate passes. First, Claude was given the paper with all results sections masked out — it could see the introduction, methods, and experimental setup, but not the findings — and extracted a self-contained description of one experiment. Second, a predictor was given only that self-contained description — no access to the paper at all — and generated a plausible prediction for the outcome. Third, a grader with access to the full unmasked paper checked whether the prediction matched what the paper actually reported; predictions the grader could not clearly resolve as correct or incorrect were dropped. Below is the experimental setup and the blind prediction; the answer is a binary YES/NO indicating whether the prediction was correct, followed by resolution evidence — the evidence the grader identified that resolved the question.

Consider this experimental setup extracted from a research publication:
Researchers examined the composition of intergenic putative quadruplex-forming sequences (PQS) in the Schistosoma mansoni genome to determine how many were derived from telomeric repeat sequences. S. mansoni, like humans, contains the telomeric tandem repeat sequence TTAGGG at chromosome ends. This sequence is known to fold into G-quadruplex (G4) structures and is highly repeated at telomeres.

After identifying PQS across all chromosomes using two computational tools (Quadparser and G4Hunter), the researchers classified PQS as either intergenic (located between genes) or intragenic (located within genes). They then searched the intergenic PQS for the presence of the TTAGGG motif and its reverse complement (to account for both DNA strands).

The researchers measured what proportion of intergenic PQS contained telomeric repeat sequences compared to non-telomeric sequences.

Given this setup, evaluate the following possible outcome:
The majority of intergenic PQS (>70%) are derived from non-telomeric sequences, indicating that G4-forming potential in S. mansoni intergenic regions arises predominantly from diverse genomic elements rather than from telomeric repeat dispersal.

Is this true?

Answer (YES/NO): NO